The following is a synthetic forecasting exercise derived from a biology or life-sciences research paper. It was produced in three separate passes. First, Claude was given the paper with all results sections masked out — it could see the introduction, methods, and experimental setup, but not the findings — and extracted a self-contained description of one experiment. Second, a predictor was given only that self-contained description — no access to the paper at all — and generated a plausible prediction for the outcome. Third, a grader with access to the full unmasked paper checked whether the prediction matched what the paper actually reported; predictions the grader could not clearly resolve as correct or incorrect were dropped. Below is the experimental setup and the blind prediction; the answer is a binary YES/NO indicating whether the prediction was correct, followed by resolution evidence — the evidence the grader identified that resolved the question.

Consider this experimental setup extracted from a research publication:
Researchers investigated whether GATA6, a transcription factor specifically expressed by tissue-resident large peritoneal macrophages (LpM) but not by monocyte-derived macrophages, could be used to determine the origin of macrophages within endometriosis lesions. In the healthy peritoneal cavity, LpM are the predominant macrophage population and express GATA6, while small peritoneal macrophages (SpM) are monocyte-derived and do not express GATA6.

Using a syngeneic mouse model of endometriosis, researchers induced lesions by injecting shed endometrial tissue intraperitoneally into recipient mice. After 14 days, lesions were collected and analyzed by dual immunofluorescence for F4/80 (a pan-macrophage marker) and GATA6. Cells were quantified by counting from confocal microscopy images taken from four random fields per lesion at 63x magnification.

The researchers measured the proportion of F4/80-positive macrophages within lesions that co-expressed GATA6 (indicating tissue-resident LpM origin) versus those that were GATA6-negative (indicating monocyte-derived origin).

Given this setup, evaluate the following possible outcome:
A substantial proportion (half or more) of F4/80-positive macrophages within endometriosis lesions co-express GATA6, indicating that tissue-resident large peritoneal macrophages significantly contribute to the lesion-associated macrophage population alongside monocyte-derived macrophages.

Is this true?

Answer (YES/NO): NO